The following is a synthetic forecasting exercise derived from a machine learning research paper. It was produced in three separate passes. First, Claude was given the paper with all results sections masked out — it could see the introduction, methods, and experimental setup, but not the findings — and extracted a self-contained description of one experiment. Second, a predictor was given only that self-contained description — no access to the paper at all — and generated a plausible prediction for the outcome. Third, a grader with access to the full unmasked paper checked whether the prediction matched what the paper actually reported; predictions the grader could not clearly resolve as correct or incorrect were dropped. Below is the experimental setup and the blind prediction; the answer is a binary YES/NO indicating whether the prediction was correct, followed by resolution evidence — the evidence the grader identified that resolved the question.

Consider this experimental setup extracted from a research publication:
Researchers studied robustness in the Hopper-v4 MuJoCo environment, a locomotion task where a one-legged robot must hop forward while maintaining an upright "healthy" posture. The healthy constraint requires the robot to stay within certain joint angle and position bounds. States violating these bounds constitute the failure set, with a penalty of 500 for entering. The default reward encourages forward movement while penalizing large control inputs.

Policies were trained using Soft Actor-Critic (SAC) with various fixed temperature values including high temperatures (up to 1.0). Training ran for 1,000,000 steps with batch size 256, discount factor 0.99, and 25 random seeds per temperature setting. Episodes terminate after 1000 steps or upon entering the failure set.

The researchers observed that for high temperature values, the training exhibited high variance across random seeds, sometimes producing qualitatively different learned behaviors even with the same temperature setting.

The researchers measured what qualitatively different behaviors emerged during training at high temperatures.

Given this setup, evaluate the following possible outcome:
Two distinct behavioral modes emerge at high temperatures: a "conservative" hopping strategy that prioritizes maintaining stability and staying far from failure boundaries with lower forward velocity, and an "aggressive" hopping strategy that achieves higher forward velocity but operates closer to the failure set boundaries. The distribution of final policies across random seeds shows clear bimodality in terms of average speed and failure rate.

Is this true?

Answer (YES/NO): NO